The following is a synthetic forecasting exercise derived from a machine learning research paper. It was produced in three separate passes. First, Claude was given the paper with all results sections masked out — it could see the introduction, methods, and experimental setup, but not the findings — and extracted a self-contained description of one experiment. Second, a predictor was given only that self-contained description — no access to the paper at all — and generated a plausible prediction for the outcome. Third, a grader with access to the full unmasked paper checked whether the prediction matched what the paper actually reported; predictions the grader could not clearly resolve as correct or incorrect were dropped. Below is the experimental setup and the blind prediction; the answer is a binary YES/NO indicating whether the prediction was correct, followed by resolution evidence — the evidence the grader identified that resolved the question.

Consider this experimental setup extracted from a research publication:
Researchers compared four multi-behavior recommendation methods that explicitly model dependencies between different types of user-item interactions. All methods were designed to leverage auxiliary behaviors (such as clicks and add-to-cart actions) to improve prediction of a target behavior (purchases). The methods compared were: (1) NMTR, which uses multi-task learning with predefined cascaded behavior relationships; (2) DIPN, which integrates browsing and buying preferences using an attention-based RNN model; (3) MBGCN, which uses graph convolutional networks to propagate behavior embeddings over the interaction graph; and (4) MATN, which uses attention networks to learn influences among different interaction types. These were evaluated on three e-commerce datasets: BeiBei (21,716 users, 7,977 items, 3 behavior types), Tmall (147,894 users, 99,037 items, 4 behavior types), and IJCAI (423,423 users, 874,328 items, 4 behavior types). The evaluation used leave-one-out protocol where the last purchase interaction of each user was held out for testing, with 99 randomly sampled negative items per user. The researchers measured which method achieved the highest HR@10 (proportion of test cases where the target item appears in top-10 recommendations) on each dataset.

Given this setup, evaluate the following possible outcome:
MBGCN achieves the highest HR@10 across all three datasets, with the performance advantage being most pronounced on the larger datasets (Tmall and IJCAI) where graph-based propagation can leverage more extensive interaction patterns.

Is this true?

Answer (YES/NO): NO